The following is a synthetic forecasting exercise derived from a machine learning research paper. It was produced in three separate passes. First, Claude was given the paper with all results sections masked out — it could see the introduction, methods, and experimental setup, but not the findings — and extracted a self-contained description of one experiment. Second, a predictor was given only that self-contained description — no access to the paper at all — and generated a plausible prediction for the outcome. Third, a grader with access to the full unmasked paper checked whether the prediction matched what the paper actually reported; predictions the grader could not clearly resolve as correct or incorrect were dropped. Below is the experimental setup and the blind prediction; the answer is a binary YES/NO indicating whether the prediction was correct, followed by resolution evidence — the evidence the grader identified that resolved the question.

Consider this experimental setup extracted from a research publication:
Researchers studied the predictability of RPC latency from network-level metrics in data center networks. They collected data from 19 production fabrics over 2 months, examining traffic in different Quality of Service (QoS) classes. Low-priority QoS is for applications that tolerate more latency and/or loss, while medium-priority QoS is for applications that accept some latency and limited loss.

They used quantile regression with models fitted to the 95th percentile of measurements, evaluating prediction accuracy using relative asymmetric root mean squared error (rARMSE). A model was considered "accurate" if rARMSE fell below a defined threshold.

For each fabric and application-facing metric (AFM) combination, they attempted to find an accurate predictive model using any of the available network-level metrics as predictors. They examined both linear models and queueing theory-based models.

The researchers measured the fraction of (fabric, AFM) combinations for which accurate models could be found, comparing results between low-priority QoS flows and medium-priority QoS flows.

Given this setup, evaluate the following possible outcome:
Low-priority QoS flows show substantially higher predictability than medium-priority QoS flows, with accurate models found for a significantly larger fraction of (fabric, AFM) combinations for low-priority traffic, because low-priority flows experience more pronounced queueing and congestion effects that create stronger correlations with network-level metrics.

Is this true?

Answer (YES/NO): NO